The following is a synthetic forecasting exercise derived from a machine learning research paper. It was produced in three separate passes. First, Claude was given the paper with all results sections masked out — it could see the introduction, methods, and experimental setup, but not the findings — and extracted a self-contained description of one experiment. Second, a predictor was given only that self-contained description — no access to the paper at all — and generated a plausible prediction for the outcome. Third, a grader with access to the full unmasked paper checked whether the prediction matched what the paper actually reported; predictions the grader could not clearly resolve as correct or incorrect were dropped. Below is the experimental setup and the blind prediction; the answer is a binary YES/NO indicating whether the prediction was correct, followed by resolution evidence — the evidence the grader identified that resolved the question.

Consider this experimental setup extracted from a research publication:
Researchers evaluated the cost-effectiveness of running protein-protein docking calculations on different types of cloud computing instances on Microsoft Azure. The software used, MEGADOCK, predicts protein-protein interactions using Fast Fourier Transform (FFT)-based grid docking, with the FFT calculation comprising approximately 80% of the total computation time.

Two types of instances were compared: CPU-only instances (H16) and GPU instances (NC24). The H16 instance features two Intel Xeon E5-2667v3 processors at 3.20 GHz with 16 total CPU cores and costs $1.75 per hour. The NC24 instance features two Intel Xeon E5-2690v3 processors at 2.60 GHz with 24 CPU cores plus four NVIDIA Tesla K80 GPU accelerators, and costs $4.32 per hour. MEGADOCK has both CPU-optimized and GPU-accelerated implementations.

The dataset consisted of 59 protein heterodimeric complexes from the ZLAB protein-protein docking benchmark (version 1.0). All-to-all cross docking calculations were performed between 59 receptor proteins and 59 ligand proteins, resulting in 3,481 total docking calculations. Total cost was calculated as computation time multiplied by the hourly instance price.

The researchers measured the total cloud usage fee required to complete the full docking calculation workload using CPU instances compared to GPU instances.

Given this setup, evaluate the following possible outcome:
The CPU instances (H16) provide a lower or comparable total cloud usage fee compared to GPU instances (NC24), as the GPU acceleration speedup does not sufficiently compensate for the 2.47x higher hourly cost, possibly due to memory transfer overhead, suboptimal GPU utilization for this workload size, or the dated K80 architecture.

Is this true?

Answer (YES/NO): NO